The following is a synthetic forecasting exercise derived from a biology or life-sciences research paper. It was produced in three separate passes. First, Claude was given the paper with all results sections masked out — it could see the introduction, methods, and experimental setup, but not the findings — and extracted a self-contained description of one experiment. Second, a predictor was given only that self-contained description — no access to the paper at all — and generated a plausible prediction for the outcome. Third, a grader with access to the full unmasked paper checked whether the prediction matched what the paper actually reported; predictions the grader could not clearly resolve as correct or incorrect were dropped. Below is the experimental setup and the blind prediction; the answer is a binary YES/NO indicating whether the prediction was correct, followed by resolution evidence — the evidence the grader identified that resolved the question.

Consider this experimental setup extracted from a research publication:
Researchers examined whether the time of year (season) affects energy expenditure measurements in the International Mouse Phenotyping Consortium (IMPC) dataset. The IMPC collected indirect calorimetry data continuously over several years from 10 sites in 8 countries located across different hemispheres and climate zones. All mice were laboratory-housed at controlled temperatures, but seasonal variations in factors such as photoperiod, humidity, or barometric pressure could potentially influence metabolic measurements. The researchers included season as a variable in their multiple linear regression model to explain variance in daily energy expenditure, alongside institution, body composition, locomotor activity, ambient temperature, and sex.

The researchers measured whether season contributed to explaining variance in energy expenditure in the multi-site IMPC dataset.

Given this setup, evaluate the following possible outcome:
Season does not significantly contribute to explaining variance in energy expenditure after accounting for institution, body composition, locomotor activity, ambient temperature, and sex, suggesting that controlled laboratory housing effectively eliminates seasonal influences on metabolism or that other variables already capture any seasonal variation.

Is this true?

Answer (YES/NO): YES